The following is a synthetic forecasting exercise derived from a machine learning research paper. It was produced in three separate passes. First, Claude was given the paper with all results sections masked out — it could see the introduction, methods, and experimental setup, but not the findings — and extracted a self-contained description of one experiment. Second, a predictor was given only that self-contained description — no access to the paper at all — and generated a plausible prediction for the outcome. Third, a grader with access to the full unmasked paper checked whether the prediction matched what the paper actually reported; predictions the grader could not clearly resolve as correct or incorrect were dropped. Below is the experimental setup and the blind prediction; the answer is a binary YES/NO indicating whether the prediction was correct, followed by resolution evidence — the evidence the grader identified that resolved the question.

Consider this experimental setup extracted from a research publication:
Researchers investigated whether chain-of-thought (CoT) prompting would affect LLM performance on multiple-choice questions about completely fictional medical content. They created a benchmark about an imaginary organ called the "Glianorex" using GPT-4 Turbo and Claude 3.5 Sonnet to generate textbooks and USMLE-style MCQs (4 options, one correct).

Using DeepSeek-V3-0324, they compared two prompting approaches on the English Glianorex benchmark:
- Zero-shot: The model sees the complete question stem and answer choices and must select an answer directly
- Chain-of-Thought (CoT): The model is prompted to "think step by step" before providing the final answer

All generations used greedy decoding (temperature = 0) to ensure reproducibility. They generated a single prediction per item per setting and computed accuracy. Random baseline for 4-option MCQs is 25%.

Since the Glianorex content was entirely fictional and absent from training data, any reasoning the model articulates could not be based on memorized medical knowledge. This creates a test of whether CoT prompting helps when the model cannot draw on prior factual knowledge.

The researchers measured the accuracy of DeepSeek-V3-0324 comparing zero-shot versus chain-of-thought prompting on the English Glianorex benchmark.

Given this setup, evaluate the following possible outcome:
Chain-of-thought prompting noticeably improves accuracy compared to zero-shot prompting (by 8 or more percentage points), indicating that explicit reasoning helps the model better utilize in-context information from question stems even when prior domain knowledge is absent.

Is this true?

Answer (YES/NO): NO